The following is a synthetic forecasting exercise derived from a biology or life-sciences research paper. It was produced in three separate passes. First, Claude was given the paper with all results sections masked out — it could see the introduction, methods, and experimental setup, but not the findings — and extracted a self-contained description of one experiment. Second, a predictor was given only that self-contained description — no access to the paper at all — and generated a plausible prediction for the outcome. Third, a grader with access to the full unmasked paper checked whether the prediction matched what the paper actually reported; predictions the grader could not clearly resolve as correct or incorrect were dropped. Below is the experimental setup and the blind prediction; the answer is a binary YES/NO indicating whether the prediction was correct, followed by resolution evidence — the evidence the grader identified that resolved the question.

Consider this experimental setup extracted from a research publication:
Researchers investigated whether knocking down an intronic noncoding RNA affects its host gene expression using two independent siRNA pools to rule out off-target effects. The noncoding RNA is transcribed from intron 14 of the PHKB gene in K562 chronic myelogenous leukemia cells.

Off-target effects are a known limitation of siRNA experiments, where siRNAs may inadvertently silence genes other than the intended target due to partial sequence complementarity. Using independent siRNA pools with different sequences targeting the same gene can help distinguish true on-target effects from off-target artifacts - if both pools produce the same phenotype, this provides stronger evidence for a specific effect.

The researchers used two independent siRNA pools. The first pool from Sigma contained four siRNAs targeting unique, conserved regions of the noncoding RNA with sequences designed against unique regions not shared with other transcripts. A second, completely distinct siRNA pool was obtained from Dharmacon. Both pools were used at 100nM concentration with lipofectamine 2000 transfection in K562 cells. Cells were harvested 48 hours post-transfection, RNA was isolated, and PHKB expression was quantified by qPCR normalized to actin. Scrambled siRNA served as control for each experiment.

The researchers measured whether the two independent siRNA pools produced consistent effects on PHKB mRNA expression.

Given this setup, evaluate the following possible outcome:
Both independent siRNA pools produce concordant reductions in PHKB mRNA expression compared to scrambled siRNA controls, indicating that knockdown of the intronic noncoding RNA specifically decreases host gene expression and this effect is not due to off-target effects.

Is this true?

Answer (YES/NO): YES